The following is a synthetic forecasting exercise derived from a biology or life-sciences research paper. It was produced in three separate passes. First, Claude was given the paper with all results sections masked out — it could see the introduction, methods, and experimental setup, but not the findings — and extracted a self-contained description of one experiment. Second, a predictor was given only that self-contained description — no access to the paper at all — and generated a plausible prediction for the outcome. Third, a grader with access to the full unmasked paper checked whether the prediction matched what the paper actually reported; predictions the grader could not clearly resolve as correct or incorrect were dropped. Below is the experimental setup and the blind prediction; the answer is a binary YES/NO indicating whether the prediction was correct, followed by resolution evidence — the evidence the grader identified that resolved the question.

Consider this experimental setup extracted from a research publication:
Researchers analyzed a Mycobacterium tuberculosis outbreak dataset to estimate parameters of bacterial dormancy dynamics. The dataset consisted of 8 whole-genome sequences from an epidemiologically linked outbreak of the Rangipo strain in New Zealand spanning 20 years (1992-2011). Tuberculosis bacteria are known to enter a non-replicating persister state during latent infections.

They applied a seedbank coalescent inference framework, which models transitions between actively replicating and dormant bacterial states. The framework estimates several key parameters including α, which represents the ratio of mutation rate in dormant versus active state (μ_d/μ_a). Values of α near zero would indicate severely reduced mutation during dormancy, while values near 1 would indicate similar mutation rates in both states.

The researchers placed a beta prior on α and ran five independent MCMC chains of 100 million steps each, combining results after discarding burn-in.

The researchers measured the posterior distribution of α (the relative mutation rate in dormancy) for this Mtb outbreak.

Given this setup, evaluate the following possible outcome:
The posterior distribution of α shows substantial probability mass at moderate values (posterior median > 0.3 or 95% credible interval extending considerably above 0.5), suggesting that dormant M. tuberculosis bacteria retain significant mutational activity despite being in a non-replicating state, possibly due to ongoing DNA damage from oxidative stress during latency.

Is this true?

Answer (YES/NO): NO